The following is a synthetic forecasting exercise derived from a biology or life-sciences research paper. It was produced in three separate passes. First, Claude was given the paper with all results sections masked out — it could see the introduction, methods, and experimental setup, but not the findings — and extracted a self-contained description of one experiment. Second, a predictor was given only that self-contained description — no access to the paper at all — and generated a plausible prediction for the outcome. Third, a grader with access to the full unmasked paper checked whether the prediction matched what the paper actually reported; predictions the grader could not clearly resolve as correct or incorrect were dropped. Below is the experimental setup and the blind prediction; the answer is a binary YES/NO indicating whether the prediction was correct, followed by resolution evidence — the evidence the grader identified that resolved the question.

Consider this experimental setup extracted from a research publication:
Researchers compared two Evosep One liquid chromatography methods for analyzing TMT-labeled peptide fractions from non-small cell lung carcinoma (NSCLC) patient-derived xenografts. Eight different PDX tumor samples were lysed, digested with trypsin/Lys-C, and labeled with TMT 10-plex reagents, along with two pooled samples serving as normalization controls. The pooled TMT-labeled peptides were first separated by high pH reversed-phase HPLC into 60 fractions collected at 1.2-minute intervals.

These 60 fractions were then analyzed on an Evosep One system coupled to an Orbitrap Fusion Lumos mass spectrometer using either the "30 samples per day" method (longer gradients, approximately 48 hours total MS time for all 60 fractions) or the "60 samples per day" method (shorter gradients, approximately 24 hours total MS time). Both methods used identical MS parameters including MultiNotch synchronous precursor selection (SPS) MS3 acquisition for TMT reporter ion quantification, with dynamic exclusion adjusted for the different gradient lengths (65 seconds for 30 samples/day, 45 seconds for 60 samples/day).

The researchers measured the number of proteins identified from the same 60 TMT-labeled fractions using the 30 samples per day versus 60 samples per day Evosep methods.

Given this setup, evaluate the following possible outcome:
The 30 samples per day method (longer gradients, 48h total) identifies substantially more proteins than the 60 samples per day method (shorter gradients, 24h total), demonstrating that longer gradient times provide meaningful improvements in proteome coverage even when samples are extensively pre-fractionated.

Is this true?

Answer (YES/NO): NO